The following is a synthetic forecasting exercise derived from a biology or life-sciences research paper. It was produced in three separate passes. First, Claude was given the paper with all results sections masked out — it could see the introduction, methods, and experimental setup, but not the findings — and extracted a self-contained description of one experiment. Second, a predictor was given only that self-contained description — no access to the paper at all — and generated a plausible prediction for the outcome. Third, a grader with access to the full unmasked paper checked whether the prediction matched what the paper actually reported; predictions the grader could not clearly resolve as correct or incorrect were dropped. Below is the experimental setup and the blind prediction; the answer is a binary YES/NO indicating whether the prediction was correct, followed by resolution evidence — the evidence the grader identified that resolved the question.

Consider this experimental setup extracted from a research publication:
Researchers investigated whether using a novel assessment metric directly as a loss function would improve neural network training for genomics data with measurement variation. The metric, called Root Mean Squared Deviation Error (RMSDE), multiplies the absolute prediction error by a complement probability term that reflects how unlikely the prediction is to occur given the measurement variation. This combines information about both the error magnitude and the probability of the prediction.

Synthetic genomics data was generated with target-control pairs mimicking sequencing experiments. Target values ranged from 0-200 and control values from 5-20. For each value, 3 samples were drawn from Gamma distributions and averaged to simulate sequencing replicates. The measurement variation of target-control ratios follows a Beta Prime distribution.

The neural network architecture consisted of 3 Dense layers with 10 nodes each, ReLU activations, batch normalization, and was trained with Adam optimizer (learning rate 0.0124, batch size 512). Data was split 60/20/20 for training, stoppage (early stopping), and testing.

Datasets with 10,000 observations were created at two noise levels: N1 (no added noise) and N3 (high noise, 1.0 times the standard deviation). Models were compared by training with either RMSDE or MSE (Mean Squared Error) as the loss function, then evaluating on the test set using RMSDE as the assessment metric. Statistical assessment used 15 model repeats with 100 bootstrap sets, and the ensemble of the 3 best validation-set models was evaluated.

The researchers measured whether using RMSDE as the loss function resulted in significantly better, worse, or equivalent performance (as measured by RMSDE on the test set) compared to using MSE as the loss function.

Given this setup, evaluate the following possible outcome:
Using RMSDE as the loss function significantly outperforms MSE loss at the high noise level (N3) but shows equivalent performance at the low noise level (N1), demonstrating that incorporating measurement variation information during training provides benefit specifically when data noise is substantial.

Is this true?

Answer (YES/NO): NO